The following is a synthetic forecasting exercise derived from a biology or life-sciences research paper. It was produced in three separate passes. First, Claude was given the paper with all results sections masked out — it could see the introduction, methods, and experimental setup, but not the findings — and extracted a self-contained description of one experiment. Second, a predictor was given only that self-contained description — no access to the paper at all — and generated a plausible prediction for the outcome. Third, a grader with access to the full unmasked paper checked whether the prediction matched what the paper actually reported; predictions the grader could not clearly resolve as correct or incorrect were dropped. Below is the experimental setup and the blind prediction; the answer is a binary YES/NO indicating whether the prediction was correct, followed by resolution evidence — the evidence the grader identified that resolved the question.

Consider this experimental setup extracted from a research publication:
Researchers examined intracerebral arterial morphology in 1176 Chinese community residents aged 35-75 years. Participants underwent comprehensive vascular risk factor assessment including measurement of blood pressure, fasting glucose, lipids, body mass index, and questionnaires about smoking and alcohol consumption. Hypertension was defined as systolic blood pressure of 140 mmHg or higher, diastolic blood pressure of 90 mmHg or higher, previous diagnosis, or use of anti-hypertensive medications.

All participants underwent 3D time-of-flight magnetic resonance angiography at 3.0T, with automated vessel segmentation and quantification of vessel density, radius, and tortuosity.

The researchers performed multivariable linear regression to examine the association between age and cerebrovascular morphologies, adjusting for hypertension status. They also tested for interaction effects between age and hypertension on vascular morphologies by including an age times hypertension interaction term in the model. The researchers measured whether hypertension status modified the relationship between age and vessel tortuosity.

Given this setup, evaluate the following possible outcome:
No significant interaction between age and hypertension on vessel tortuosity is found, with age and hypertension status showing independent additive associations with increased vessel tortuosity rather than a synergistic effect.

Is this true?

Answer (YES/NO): NO